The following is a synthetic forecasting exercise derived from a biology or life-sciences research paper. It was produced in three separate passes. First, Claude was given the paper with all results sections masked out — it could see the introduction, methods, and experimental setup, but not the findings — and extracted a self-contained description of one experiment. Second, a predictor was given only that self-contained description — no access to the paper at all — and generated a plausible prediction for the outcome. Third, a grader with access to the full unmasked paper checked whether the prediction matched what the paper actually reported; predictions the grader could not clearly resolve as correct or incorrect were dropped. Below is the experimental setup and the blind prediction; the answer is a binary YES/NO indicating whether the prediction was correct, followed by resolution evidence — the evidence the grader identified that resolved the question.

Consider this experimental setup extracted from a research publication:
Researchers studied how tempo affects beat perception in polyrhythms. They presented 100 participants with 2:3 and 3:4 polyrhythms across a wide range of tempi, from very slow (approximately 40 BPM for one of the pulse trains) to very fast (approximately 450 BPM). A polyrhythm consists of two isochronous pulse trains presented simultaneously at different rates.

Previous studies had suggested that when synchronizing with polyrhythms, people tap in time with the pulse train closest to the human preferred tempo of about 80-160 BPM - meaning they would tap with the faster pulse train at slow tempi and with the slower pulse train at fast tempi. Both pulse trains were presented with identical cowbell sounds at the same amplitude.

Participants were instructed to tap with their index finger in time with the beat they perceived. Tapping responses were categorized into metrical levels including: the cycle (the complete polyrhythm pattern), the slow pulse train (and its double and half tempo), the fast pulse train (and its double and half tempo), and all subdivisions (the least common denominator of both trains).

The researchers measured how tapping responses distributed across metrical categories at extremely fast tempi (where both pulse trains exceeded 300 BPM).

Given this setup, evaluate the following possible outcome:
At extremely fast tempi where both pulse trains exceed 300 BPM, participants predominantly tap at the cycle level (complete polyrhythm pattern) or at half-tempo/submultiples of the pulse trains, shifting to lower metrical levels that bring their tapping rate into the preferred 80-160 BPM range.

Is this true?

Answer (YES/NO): YES